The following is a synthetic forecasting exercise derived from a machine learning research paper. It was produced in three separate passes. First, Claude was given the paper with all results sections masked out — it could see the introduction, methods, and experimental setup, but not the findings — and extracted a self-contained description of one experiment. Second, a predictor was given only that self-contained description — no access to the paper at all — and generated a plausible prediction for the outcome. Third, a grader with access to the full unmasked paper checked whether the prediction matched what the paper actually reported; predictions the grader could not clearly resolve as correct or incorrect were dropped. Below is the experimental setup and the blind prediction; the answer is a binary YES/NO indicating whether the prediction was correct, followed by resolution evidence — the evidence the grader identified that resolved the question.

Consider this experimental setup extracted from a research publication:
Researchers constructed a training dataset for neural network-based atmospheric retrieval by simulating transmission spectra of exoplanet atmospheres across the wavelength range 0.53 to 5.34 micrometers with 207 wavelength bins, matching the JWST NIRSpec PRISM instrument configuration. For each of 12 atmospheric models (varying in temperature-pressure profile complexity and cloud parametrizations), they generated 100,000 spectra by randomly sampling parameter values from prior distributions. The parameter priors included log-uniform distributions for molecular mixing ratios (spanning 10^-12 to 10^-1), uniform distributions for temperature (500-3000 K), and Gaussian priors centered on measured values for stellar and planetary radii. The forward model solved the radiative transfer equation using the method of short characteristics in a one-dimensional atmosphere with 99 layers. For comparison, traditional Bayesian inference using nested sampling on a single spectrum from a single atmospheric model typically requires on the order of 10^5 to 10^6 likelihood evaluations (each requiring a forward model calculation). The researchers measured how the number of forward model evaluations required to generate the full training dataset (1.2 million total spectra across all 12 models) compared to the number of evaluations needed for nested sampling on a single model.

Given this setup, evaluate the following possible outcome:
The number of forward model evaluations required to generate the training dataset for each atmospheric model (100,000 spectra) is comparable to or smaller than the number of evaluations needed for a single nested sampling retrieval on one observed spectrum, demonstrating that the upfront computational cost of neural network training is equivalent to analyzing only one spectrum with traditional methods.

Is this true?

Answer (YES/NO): YES